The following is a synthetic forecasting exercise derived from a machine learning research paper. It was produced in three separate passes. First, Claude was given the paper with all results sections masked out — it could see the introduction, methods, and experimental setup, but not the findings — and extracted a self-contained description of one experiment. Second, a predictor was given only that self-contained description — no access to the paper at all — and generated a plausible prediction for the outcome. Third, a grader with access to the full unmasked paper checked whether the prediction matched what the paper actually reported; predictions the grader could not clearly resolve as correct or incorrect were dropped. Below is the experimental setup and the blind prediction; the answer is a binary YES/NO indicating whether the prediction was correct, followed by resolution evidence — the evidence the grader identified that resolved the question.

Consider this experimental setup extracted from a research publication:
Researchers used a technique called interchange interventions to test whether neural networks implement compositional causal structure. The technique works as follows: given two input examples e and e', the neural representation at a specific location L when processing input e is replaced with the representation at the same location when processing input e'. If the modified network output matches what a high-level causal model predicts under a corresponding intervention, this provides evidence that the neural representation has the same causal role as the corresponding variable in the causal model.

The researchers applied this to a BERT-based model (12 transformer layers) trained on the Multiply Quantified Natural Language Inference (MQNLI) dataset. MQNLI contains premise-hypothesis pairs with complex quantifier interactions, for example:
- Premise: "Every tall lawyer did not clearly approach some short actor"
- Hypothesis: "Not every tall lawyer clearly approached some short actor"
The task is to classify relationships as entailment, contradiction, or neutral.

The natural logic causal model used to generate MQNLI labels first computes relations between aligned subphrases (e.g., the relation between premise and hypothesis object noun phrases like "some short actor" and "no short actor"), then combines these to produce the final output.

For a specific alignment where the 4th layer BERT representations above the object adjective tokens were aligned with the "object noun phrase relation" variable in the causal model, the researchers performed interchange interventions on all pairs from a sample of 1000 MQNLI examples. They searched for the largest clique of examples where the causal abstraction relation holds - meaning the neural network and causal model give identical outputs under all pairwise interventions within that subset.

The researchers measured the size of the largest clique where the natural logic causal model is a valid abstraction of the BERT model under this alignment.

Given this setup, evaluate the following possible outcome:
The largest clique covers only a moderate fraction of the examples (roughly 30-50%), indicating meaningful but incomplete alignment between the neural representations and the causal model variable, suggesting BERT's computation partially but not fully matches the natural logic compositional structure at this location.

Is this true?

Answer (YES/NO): YES